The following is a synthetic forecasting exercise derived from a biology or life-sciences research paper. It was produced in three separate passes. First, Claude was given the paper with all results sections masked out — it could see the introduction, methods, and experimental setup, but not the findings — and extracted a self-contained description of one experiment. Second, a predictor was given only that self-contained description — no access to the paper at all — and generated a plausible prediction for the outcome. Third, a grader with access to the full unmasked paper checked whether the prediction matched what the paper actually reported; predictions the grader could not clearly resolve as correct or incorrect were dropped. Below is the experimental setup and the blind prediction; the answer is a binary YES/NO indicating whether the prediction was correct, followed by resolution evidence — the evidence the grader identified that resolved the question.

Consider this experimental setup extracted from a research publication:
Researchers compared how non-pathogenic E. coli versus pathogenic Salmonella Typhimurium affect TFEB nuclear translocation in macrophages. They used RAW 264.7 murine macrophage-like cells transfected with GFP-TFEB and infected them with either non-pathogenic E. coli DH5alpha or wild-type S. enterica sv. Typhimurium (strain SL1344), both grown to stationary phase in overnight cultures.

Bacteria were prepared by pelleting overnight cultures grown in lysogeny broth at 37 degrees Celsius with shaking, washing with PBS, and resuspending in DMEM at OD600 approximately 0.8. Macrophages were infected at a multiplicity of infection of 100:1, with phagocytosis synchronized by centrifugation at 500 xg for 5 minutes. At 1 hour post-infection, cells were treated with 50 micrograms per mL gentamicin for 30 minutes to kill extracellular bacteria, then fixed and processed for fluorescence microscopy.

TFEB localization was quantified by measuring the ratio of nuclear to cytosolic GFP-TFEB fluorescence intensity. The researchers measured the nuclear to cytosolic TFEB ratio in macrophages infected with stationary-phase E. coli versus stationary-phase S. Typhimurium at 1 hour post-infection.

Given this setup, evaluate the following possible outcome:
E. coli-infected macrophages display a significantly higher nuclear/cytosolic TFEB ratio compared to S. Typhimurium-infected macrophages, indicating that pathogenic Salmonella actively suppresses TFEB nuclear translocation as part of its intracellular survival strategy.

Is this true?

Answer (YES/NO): YES